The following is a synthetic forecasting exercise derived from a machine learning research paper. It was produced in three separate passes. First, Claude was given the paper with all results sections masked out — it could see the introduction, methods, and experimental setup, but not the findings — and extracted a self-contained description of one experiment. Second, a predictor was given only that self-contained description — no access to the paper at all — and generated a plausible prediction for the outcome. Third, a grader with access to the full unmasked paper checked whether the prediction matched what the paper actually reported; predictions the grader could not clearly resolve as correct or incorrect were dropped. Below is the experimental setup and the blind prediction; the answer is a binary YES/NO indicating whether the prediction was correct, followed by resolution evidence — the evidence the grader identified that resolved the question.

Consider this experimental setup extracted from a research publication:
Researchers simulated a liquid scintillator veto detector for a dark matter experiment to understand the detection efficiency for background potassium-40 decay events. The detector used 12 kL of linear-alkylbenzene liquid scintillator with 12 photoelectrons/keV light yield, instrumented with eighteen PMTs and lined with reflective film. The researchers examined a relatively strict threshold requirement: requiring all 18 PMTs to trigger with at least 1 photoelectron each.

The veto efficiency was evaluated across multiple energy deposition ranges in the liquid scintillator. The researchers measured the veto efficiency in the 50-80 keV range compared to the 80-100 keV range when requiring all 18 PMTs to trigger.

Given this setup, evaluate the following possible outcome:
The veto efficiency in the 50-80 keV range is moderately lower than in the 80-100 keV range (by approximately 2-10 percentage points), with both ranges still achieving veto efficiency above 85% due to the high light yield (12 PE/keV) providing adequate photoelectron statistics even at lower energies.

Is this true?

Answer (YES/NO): NO